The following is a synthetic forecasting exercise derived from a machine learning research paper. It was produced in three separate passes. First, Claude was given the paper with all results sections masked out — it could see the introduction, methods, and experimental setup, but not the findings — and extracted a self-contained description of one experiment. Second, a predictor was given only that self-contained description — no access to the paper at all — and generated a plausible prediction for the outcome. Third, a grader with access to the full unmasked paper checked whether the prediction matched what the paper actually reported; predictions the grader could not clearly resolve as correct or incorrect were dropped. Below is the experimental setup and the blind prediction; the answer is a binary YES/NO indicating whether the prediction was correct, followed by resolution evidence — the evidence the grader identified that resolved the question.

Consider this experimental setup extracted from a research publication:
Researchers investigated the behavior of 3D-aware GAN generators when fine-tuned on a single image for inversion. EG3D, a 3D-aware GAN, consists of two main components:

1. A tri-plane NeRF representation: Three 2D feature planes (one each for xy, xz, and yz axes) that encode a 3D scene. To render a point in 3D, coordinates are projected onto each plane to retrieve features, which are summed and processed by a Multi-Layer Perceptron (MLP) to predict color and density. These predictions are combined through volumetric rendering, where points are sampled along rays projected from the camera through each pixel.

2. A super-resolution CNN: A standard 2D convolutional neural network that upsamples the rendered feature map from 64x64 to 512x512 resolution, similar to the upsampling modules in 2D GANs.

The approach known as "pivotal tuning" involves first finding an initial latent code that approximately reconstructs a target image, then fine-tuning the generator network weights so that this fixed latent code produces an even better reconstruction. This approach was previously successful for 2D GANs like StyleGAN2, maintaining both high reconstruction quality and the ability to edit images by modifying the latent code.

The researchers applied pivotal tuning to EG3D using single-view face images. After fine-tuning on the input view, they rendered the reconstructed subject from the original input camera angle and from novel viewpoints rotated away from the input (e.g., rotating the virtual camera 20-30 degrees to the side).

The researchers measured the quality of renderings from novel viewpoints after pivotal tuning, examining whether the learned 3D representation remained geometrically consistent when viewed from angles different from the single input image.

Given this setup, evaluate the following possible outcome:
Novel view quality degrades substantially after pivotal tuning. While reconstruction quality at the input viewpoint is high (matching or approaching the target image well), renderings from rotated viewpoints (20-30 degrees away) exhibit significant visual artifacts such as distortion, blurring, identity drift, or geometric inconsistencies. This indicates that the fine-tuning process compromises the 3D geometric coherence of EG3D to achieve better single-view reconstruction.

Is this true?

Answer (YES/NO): YES